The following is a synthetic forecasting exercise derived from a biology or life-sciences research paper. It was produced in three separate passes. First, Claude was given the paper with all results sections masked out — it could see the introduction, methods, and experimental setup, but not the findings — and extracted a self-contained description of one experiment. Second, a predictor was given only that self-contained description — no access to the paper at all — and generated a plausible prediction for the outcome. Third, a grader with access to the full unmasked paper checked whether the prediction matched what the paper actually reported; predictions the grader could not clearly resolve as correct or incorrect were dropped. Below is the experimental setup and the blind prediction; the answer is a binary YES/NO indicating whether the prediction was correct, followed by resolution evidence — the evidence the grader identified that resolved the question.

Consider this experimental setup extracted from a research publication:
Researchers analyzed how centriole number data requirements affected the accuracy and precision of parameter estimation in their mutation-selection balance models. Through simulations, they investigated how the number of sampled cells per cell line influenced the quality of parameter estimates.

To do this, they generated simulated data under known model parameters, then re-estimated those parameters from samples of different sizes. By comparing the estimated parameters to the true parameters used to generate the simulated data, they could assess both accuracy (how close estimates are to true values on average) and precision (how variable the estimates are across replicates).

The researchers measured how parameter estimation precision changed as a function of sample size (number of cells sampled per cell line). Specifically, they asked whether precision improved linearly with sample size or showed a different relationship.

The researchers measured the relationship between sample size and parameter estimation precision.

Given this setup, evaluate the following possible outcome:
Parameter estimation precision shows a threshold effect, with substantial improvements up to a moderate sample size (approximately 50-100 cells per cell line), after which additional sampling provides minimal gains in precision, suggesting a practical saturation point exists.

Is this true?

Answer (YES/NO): NO